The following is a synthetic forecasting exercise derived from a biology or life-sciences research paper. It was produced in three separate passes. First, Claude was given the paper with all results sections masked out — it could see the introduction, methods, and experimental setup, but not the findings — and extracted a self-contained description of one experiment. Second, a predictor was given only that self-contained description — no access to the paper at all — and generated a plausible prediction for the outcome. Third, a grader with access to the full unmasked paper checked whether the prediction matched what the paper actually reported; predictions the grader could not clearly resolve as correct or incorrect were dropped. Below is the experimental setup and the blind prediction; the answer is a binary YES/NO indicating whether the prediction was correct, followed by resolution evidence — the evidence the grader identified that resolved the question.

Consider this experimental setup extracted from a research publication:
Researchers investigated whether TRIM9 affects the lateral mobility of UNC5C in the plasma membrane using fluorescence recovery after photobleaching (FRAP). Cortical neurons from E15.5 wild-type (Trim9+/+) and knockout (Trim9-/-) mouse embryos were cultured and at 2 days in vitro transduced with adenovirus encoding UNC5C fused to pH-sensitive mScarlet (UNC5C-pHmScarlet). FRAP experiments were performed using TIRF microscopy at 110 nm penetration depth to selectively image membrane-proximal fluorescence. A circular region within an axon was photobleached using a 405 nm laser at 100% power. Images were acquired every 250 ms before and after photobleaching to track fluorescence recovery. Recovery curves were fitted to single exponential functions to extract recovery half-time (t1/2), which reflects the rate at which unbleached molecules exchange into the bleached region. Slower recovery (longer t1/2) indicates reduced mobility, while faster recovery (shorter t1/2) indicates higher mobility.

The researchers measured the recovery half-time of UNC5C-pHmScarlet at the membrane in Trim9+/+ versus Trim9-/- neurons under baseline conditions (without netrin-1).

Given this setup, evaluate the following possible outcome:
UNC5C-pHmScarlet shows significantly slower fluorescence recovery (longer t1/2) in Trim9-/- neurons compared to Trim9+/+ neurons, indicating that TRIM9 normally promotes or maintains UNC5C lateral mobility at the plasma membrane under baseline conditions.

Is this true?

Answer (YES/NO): YES